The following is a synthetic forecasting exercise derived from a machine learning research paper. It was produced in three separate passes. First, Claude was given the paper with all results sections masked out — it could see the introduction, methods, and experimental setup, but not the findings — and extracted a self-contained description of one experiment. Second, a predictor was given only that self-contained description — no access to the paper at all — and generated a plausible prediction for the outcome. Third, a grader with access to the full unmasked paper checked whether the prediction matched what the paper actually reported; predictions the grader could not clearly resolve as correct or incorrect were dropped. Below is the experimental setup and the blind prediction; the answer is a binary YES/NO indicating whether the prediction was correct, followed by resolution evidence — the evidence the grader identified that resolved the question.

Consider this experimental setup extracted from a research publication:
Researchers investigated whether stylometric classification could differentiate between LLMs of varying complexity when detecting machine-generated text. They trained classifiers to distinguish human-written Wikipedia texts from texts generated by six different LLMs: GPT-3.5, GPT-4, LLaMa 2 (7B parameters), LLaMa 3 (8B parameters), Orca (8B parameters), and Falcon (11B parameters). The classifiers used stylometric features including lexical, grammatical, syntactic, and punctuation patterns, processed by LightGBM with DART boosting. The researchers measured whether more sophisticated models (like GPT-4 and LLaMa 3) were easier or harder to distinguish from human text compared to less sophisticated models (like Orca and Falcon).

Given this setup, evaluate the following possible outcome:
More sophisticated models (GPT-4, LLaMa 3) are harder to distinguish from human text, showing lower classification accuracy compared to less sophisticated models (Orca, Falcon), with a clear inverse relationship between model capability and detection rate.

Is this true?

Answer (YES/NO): YES